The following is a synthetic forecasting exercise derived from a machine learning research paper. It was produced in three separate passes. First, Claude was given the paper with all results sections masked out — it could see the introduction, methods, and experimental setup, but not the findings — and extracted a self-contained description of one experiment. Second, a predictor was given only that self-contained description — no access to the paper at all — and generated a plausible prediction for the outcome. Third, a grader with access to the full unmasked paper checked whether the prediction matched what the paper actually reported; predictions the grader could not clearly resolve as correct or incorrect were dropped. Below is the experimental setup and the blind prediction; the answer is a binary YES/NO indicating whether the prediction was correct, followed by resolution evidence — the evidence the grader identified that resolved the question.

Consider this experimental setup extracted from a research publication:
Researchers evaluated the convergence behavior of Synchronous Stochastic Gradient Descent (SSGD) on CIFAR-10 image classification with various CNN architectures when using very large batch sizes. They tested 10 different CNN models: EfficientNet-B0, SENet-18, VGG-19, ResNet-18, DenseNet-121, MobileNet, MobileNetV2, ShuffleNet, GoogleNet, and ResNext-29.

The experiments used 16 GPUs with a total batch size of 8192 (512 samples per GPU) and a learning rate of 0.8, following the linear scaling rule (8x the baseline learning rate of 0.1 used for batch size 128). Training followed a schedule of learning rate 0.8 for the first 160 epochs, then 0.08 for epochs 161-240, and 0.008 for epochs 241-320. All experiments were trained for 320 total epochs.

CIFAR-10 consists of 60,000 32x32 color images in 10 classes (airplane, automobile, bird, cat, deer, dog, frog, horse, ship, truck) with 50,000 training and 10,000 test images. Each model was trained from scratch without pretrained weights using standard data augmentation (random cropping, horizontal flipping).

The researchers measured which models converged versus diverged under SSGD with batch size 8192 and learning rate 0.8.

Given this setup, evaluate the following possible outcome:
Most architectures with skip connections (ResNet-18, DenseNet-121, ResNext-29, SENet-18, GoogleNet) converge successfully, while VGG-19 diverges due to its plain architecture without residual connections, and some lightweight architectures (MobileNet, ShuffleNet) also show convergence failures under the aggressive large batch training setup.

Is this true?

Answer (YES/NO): NO